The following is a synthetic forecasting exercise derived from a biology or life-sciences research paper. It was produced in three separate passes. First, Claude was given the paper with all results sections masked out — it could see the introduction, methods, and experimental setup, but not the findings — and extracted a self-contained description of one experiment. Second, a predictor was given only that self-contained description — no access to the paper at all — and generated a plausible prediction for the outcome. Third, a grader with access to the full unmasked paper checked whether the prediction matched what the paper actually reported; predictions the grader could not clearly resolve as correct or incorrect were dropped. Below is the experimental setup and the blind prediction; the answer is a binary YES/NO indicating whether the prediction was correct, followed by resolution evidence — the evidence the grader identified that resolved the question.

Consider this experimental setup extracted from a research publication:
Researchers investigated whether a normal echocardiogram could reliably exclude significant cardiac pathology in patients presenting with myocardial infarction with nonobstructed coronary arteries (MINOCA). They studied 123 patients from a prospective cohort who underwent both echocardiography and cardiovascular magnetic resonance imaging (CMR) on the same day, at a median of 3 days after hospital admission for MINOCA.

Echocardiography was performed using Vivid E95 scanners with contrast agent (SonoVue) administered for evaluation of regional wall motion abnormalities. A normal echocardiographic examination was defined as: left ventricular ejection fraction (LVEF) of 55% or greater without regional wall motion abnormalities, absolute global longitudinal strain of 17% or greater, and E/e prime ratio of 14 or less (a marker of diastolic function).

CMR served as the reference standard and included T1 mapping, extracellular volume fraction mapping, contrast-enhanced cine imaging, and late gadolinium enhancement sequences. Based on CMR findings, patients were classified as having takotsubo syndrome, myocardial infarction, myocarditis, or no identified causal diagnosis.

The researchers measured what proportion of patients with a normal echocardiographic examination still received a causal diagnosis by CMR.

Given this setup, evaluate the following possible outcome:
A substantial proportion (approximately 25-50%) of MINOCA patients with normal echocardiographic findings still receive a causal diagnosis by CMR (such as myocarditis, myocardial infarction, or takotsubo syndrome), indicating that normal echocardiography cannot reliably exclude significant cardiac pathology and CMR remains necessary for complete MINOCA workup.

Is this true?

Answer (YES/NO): NO